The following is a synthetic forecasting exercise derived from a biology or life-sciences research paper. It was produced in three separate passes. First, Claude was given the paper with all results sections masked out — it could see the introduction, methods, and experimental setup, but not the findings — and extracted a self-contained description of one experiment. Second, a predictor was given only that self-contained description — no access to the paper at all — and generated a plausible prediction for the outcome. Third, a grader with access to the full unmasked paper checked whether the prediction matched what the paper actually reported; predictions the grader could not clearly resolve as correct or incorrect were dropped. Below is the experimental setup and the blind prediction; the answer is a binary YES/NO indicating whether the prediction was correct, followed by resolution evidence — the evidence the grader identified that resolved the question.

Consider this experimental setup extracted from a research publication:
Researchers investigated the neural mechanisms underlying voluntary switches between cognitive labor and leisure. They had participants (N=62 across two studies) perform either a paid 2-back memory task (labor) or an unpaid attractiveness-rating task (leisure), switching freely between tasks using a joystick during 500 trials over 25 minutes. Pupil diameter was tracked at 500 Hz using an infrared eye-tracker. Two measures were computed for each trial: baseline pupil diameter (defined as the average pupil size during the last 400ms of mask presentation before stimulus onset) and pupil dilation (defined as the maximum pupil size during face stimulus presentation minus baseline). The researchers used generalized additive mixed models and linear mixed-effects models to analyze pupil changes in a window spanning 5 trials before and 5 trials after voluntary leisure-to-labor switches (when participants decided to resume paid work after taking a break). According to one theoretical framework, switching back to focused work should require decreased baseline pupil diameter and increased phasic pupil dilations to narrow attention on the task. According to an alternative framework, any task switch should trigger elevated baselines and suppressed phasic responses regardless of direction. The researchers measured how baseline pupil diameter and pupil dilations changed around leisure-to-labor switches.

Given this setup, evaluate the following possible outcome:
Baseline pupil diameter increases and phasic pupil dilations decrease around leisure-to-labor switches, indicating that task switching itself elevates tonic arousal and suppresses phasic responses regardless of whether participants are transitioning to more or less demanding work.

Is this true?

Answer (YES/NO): YES